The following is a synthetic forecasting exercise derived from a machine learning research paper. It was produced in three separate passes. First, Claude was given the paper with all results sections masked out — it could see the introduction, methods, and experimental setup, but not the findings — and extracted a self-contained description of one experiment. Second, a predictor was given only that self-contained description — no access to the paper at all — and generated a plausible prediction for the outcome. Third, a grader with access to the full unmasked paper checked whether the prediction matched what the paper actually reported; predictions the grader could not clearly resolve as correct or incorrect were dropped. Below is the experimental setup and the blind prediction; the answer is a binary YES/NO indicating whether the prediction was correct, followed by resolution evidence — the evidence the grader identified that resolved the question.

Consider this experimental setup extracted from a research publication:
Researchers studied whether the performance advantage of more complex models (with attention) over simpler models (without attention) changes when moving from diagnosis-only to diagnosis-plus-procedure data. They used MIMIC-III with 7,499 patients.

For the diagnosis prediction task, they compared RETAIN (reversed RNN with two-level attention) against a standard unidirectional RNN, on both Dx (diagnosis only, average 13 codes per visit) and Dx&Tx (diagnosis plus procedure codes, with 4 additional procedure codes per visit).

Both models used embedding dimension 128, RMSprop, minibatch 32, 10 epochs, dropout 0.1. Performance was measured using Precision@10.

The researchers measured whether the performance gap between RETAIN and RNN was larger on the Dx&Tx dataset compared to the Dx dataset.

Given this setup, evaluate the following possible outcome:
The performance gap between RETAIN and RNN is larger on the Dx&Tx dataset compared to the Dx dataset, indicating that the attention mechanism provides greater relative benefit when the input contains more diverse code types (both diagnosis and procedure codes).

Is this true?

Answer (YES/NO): YES